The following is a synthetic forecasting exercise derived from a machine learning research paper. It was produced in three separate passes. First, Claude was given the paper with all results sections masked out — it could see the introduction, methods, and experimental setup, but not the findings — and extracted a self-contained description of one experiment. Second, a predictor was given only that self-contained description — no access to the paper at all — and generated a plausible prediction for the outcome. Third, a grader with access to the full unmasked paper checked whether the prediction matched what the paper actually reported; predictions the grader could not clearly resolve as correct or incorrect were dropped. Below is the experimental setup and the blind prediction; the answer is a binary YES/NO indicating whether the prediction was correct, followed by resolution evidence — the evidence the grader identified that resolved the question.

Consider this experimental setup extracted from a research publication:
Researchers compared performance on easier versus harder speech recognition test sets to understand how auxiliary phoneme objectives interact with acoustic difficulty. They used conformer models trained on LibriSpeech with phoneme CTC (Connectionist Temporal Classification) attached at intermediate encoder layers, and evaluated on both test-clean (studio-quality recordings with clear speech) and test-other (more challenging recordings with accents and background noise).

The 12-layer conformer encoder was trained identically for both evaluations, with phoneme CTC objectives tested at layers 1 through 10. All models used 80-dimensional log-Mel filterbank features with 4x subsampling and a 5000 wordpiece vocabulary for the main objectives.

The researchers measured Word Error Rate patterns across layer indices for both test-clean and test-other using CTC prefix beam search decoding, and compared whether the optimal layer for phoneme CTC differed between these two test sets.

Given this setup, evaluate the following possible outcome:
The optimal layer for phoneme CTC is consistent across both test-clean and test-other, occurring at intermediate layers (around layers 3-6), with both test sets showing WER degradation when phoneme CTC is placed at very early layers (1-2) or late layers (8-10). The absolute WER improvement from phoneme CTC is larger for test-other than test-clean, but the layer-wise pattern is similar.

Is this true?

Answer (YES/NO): YES